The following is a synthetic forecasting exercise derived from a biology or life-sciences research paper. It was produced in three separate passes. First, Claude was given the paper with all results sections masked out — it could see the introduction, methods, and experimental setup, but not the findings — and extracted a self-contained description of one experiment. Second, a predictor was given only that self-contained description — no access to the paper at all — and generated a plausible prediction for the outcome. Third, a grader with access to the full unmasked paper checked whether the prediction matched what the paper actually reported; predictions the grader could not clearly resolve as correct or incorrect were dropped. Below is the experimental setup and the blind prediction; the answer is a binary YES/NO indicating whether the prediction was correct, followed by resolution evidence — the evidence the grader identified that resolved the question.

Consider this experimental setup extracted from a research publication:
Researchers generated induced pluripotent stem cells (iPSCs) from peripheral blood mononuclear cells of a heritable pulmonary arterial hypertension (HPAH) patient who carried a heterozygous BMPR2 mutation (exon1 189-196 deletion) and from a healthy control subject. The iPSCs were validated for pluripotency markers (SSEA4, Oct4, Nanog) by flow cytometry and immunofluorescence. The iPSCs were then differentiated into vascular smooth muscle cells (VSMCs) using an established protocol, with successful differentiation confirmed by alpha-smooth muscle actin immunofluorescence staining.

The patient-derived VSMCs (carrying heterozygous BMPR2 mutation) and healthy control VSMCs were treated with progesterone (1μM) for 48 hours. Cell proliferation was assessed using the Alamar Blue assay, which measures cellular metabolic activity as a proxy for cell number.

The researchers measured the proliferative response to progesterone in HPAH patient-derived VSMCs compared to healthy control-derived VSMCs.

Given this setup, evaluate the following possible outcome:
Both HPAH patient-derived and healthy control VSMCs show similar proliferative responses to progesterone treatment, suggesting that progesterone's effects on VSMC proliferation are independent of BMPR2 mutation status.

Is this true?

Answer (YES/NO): NO